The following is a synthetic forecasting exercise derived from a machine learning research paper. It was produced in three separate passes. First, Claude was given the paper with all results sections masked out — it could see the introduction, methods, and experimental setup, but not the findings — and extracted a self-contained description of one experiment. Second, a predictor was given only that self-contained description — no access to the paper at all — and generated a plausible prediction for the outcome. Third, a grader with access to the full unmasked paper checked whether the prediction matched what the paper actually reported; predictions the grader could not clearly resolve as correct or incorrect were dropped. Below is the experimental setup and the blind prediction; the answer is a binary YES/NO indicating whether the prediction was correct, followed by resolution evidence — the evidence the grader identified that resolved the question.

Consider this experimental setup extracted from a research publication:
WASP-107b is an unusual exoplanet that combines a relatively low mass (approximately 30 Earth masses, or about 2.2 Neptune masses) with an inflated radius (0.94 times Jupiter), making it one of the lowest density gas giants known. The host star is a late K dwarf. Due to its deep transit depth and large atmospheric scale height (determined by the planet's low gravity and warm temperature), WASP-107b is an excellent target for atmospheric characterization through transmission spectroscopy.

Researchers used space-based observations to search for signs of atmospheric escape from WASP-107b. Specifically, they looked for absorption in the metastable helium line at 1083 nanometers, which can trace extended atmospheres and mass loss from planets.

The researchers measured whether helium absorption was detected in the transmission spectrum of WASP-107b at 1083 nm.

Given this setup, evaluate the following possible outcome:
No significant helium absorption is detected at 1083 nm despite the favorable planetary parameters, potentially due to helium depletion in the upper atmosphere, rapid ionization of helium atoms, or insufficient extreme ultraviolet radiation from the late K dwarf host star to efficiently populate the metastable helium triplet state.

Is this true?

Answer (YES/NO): NO